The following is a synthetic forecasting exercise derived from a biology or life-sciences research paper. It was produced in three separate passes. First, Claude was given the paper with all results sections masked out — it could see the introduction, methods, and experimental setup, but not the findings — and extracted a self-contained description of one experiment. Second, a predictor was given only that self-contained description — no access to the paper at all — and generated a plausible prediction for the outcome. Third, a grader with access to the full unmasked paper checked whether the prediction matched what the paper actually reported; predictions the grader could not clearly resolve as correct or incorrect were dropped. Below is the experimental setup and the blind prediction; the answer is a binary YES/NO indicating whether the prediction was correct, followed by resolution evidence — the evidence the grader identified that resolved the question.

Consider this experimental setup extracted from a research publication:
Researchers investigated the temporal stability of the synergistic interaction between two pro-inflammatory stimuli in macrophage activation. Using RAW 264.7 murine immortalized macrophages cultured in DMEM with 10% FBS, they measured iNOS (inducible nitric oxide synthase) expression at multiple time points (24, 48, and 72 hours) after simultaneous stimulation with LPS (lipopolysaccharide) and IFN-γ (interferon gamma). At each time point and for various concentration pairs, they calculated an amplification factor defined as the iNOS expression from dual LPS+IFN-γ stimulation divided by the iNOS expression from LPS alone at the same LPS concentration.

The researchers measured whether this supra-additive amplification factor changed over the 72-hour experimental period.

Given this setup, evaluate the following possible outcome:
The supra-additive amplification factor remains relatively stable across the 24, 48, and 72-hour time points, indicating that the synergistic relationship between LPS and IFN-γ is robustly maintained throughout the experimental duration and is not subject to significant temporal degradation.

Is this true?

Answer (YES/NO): NO